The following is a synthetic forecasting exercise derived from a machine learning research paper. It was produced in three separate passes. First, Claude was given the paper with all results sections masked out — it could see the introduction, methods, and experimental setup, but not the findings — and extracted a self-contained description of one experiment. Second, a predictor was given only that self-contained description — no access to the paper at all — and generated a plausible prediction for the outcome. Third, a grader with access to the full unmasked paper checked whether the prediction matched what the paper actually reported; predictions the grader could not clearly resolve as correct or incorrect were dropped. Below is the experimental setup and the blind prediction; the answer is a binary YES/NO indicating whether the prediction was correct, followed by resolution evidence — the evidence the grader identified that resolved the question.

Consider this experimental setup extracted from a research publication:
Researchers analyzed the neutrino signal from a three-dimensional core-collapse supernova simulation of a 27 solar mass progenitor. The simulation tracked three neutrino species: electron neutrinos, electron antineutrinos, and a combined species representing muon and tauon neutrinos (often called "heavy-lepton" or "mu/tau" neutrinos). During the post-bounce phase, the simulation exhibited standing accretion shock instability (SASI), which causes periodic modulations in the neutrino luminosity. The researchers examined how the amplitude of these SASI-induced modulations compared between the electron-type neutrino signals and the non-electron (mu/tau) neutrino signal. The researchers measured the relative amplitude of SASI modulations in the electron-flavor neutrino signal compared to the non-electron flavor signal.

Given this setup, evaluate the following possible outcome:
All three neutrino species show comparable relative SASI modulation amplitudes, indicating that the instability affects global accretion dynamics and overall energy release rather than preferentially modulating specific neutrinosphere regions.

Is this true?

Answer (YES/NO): NO